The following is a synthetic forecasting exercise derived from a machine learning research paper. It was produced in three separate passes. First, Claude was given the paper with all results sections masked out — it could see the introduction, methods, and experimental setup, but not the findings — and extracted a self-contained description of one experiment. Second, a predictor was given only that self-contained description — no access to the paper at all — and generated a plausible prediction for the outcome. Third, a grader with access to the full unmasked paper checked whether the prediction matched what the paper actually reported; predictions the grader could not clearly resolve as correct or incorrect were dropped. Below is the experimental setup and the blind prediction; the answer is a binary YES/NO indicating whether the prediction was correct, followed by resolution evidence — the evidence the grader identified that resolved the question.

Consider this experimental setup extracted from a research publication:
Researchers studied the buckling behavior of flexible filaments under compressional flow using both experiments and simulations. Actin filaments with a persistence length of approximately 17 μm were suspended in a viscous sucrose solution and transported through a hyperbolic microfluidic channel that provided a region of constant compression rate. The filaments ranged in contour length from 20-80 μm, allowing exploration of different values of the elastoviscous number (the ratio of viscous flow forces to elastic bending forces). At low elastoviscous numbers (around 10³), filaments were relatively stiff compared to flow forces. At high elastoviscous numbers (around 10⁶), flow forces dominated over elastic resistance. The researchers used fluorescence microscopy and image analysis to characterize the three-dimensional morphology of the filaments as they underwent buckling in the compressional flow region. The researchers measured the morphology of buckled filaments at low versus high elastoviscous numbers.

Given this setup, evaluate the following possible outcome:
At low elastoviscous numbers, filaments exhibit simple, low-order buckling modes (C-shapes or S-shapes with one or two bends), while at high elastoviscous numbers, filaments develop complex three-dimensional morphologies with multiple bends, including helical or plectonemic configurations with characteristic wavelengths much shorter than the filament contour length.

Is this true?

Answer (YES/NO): YES